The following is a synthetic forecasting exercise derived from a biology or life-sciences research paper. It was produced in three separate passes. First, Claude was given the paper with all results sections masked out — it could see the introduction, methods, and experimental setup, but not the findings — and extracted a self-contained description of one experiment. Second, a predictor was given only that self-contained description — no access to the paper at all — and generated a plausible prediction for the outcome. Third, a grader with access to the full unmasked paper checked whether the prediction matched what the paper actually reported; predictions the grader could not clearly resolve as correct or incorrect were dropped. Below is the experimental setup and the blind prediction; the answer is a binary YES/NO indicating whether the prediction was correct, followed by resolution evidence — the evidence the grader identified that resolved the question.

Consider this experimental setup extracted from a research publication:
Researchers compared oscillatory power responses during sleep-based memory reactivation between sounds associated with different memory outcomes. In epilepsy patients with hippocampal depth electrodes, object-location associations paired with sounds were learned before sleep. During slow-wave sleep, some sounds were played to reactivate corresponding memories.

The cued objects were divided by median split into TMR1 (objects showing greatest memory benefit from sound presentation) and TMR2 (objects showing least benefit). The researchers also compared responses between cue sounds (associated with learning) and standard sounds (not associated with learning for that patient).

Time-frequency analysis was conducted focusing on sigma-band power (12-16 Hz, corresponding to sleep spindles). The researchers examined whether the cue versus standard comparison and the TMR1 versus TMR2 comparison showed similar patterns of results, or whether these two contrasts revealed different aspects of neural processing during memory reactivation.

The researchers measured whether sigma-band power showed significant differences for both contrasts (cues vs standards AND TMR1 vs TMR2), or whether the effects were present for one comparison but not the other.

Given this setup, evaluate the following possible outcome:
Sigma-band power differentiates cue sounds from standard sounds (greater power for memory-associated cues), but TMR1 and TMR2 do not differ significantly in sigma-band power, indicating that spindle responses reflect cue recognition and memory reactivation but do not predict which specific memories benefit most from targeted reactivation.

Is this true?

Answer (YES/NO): YES